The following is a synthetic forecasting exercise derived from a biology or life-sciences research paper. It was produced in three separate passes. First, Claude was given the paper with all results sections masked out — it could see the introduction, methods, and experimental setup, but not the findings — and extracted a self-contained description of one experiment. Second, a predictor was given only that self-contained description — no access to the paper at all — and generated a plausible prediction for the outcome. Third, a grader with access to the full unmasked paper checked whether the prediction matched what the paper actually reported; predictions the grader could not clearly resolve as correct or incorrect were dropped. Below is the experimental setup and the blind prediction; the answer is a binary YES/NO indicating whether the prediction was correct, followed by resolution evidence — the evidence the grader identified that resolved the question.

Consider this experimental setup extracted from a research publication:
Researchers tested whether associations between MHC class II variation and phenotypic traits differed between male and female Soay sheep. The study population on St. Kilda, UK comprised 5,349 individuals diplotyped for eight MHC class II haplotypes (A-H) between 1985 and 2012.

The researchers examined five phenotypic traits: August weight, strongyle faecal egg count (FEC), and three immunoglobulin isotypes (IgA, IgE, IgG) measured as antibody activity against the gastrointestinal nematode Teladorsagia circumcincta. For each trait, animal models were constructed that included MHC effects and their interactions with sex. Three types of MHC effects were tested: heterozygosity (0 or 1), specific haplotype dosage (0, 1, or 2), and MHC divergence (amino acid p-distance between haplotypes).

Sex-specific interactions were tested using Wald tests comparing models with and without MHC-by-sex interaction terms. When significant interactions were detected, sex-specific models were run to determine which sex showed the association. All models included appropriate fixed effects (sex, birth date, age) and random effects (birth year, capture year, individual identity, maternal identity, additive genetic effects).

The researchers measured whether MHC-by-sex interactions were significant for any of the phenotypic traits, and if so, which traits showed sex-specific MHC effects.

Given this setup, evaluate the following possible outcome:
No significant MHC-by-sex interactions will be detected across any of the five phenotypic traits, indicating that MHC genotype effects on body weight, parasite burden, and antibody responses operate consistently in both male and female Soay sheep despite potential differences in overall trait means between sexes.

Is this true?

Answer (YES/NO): NO